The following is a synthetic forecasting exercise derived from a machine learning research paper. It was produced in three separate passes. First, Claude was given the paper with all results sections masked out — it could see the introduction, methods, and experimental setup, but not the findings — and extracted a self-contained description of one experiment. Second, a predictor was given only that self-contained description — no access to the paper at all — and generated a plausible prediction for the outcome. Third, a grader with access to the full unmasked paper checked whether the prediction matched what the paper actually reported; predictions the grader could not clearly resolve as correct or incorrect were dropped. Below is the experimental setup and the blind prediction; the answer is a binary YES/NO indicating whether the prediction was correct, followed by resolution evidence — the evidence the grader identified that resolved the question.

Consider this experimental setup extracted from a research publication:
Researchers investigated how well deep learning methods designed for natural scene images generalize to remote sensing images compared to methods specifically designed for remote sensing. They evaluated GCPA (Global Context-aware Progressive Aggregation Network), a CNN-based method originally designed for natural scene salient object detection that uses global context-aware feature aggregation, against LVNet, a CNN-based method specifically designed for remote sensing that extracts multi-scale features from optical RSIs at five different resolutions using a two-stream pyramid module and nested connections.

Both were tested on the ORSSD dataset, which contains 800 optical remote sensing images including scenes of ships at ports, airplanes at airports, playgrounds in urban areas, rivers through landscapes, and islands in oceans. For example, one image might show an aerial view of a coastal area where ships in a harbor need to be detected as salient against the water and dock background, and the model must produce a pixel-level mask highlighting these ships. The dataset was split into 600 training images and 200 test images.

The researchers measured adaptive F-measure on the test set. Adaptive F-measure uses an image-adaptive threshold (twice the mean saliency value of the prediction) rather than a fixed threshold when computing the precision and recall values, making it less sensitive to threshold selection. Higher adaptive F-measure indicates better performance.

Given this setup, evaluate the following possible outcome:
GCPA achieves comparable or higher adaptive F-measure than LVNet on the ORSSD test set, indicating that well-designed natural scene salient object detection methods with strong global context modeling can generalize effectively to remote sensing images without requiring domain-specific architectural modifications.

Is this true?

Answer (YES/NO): YES